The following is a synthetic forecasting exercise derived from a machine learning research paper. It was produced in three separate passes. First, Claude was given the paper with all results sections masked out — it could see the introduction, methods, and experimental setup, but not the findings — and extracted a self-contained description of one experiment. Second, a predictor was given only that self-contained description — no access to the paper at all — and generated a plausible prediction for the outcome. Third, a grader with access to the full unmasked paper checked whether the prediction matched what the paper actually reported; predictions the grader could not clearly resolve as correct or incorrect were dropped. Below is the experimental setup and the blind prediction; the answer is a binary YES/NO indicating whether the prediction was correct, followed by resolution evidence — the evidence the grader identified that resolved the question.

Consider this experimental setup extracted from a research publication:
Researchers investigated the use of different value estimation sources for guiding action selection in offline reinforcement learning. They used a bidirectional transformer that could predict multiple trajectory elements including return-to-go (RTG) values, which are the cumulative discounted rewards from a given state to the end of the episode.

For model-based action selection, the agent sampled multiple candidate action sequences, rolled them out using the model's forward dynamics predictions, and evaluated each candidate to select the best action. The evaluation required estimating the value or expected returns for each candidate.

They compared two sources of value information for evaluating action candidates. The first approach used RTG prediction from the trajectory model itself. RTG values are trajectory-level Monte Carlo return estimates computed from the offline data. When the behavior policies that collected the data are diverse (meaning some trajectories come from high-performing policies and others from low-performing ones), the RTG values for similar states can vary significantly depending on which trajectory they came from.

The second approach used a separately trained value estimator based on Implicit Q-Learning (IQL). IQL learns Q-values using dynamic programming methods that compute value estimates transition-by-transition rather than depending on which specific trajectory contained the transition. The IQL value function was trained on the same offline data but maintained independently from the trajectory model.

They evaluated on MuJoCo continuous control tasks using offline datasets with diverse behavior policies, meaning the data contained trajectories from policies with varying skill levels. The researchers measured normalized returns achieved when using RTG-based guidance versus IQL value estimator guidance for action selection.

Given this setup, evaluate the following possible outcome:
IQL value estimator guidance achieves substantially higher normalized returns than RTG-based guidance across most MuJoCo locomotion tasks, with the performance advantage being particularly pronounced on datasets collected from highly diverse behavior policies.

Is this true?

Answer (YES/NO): NO